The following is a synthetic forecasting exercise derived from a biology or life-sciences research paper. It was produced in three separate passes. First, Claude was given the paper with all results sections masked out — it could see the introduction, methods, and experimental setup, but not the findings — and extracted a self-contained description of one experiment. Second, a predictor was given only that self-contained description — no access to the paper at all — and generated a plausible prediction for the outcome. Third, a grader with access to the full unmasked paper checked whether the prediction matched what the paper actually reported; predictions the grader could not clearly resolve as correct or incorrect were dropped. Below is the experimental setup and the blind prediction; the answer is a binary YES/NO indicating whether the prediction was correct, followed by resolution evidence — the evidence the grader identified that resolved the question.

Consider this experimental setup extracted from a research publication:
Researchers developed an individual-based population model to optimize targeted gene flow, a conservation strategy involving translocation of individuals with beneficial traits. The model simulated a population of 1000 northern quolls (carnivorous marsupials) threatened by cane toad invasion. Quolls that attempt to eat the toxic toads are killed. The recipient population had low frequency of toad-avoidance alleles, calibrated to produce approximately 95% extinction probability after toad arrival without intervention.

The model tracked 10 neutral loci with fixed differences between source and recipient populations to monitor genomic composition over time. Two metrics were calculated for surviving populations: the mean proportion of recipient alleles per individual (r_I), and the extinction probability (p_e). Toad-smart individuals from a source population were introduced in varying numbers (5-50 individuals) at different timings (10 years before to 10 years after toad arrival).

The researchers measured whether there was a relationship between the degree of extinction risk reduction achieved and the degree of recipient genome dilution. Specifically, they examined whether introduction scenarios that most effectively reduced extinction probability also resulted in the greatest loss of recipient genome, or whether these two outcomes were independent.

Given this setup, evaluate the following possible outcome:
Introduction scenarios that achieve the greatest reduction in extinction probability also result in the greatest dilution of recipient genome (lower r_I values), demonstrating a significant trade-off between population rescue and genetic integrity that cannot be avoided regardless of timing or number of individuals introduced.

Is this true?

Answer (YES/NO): NO